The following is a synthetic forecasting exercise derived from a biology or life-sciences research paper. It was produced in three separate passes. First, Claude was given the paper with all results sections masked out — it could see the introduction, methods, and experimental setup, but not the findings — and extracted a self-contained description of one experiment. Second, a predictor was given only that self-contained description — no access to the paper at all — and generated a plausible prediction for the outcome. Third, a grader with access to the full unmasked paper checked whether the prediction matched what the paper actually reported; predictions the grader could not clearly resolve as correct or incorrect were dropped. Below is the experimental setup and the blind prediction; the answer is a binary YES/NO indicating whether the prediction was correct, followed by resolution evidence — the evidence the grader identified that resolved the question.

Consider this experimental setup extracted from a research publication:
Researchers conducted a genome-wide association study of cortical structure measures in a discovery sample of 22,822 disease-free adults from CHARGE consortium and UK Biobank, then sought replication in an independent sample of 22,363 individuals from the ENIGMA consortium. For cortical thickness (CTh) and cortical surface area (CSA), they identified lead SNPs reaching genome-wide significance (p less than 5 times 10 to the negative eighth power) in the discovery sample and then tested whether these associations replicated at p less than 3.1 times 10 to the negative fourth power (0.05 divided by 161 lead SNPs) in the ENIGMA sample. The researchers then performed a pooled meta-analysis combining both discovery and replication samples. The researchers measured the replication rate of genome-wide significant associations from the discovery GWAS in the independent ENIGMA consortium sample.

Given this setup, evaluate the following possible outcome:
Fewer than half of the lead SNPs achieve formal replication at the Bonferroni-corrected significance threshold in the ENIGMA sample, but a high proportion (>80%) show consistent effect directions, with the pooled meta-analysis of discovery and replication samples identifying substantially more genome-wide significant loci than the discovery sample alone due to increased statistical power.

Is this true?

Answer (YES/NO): NO